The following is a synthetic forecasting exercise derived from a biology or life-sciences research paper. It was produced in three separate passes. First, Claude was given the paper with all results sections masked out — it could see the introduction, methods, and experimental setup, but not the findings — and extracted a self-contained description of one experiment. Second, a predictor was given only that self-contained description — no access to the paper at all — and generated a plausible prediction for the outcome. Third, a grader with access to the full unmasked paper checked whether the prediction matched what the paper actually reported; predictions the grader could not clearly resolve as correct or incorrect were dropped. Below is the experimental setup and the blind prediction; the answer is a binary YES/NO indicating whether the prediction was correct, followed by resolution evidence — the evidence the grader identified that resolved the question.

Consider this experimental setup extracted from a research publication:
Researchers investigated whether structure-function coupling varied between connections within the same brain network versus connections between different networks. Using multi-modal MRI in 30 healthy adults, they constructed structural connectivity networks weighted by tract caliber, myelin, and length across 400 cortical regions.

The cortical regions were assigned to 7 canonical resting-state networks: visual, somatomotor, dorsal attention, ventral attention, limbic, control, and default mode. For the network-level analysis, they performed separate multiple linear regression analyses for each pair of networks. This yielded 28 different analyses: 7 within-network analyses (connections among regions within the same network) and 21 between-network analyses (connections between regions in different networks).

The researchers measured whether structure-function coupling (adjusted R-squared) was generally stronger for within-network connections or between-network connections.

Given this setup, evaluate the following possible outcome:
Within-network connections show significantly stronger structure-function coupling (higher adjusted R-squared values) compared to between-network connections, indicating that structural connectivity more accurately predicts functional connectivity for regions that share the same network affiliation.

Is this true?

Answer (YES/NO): NO